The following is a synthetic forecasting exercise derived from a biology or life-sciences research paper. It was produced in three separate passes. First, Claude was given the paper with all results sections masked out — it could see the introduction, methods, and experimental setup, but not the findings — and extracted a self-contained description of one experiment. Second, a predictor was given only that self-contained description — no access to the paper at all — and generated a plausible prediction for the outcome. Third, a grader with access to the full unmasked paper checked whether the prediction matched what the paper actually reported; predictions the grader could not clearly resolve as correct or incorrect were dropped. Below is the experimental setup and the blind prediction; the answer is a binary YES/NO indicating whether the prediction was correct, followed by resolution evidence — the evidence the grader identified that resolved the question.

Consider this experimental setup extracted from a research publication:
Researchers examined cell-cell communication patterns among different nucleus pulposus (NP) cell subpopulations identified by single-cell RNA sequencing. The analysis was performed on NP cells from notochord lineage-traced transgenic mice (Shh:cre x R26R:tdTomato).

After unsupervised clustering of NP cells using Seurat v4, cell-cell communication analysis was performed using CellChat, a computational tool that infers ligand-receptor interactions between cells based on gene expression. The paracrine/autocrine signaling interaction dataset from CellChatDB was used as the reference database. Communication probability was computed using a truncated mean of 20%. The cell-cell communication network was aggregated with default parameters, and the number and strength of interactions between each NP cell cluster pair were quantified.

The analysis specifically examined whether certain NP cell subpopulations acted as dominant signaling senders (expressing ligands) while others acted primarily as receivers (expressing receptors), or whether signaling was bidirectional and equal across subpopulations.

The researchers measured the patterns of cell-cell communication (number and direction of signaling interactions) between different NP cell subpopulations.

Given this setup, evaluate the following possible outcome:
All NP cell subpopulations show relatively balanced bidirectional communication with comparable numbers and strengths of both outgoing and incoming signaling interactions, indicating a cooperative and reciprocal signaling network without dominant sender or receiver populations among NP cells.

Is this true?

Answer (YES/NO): NO